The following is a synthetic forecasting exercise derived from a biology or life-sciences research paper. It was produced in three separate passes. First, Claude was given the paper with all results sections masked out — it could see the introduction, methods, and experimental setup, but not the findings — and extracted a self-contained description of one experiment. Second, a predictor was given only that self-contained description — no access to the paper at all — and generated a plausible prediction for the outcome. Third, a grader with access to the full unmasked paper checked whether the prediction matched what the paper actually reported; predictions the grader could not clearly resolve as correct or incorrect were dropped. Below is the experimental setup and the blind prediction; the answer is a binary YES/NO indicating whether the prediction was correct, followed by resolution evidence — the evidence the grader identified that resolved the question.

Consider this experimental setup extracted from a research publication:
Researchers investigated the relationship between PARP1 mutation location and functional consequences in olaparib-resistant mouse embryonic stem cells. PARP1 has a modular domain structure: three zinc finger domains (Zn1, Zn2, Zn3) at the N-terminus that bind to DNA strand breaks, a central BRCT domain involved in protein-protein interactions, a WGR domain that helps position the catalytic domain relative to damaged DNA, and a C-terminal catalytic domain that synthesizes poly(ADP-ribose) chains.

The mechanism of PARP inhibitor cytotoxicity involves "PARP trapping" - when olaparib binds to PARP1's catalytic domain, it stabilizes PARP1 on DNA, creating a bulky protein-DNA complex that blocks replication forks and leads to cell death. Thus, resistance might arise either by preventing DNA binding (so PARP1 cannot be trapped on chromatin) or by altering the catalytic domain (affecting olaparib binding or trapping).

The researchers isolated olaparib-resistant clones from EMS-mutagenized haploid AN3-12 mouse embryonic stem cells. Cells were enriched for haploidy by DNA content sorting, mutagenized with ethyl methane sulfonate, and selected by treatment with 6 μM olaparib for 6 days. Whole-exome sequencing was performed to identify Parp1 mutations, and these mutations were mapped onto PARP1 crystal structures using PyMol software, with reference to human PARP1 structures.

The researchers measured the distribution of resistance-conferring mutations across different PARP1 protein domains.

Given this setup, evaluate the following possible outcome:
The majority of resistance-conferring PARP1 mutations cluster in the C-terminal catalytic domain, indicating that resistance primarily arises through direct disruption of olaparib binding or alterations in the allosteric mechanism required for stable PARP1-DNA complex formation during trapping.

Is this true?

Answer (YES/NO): NO